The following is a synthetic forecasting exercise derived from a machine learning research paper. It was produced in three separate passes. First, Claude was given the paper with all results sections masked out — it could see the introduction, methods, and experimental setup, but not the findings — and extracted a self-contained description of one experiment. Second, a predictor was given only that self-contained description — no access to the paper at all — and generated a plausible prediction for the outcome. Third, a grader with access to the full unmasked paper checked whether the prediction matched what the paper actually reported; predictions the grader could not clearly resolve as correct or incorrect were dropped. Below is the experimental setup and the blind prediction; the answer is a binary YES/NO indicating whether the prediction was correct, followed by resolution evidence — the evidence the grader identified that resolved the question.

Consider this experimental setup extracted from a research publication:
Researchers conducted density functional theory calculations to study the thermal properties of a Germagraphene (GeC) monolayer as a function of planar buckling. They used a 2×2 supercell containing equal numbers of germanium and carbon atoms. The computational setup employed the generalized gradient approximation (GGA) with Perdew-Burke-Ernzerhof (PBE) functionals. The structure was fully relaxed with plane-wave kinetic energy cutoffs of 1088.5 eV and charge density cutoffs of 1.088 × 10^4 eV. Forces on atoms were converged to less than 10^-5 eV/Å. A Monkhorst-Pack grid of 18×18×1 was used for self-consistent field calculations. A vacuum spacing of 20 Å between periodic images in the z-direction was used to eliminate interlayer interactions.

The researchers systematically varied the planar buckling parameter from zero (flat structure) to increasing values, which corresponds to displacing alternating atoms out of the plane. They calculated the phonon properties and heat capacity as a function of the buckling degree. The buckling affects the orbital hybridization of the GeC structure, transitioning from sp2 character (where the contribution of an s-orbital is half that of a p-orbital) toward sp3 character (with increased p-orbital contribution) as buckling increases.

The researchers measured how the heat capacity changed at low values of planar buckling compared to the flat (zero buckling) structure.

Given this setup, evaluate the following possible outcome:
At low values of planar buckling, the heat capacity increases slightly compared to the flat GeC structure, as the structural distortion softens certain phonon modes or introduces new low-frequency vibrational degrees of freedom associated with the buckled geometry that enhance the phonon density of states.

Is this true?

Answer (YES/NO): NO